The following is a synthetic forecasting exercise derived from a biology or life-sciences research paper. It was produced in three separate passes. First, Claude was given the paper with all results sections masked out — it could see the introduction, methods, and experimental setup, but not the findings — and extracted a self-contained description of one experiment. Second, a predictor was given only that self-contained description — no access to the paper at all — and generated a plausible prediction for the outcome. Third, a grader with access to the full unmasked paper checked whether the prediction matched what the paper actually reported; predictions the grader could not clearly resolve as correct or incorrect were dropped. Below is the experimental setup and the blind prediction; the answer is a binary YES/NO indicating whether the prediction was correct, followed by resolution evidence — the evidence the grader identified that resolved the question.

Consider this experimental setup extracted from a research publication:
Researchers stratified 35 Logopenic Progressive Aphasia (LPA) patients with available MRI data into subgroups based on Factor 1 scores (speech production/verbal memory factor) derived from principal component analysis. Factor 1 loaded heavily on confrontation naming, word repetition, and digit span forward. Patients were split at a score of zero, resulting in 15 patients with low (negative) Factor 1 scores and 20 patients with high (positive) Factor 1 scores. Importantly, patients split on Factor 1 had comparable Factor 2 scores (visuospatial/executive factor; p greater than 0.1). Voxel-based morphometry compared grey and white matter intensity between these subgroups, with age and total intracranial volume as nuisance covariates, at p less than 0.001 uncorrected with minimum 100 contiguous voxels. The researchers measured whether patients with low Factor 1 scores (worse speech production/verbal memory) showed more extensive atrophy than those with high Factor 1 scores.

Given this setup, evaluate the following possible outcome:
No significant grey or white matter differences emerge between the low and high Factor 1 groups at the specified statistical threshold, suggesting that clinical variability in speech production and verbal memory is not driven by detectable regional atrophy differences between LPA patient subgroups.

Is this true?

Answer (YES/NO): YES